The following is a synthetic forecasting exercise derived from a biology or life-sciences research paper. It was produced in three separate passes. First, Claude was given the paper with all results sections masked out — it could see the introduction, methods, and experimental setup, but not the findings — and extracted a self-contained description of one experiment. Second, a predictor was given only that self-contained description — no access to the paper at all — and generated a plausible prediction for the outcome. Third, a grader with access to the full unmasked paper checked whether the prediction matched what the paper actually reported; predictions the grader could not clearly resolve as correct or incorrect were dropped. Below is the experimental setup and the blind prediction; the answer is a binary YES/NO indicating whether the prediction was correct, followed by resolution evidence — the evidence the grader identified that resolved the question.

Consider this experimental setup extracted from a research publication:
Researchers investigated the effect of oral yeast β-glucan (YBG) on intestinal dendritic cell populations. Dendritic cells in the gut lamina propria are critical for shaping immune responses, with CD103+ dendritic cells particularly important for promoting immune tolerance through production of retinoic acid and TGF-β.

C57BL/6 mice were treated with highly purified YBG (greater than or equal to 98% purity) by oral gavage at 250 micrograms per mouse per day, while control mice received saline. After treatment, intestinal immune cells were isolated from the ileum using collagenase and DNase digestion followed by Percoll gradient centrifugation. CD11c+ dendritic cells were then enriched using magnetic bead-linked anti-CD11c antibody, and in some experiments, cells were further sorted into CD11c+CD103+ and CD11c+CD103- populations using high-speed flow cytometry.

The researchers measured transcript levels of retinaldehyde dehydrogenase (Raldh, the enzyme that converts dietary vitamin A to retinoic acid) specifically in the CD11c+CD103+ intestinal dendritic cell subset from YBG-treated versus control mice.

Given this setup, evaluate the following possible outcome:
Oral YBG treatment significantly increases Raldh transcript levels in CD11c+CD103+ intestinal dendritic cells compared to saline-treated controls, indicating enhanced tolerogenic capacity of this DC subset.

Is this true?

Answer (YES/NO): YES